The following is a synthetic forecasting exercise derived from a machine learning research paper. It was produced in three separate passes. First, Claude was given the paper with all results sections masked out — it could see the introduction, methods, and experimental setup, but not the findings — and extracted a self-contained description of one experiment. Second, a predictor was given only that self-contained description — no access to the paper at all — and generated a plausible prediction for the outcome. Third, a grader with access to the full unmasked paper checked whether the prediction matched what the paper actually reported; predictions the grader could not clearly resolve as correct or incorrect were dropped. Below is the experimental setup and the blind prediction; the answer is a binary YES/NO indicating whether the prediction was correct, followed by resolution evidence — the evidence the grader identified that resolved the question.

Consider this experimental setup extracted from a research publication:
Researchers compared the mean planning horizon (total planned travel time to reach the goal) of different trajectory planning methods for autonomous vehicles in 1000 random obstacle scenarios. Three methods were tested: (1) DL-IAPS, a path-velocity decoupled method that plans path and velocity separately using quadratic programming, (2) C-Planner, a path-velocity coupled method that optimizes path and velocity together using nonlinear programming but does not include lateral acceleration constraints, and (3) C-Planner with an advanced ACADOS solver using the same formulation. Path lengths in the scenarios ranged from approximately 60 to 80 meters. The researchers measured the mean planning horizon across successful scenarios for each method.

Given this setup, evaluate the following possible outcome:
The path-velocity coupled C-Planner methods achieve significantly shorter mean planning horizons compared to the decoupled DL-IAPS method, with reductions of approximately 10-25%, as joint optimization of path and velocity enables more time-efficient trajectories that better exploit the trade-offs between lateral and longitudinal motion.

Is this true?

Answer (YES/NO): NO